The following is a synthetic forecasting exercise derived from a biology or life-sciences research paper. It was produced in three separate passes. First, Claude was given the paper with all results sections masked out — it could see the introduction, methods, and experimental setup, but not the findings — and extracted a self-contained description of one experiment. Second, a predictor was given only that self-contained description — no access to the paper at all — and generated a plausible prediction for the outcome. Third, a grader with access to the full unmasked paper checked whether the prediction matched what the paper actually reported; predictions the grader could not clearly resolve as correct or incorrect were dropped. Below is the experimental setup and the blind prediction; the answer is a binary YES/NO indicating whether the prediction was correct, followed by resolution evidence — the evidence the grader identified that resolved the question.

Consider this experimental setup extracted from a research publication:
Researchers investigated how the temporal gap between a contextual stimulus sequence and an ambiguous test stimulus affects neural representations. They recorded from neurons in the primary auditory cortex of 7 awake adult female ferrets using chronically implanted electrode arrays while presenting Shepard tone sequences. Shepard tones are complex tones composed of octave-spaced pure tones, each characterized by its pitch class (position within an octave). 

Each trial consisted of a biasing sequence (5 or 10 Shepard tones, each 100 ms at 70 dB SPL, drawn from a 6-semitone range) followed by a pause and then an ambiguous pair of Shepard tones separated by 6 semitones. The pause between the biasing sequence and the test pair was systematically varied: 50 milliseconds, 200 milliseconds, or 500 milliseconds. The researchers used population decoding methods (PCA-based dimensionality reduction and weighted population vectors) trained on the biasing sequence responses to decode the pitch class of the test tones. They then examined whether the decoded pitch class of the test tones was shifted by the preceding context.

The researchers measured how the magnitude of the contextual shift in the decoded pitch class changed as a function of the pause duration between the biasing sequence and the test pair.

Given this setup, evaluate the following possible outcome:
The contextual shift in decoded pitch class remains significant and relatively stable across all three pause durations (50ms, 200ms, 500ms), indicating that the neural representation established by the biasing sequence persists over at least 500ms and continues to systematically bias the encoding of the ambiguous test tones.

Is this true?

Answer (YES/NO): NO